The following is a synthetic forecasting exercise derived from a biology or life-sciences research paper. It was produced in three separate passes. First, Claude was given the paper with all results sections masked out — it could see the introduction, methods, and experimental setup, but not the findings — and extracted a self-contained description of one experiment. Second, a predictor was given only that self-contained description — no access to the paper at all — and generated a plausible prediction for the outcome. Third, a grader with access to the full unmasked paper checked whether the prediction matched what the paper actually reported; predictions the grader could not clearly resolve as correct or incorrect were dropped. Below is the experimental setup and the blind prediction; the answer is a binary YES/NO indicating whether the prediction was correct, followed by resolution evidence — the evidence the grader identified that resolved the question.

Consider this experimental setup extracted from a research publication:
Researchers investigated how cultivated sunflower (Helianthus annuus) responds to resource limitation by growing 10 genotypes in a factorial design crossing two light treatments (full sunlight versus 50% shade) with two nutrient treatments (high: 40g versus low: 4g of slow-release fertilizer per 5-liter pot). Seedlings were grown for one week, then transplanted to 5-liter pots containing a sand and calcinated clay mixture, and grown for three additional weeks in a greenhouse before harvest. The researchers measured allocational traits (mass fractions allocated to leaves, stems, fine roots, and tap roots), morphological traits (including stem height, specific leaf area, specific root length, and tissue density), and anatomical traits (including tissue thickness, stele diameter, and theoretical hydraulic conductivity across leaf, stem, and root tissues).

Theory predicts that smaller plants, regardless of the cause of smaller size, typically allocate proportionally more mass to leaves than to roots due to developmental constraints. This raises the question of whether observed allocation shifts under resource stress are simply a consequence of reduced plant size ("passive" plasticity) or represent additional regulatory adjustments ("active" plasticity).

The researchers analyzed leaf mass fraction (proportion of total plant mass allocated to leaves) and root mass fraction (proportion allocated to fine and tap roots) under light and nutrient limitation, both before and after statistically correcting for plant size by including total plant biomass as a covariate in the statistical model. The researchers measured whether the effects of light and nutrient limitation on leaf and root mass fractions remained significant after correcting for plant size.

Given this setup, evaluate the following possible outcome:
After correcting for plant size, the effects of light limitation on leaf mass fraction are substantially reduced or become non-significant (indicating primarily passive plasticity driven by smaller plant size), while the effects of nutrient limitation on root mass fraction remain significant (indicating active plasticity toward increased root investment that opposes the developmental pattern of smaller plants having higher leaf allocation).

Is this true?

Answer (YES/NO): NO